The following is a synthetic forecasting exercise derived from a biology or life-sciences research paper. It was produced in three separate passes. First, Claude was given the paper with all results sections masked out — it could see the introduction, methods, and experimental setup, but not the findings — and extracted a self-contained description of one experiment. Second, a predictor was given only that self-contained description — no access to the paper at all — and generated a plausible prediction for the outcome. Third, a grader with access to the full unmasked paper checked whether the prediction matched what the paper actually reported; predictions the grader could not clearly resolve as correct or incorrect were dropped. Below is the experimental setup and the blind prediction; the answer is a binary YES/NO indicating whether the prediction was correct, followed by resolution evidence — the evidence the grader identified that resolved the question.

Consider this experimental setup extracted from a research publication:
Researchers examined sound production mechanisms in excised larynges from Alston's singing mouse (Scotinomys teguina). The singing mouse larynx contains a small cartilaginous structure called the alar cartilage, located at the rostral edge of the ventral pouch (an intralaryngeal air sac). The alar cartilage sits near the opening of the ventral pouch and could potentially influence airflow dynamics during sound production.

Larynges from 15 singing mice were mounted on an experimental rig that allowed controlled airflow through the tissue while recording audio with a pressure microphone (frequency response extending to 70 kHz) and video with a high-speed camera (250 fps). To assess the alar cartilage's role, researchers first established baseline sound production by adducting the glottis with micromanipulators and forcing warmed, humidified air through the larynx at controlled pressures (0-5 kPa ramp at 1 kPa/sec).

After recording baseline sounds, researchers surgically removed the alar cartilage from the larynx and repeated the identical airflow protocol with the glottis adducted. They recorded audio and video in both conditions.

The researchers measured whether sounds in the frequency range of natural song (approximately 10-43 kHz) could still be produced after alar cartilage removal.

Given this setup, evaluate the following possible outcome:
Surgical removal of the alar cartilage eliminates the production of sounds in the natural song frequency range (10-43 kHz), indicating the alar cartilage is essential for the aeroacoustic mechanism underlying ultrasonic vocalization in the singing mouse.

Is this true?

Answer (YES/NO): YES